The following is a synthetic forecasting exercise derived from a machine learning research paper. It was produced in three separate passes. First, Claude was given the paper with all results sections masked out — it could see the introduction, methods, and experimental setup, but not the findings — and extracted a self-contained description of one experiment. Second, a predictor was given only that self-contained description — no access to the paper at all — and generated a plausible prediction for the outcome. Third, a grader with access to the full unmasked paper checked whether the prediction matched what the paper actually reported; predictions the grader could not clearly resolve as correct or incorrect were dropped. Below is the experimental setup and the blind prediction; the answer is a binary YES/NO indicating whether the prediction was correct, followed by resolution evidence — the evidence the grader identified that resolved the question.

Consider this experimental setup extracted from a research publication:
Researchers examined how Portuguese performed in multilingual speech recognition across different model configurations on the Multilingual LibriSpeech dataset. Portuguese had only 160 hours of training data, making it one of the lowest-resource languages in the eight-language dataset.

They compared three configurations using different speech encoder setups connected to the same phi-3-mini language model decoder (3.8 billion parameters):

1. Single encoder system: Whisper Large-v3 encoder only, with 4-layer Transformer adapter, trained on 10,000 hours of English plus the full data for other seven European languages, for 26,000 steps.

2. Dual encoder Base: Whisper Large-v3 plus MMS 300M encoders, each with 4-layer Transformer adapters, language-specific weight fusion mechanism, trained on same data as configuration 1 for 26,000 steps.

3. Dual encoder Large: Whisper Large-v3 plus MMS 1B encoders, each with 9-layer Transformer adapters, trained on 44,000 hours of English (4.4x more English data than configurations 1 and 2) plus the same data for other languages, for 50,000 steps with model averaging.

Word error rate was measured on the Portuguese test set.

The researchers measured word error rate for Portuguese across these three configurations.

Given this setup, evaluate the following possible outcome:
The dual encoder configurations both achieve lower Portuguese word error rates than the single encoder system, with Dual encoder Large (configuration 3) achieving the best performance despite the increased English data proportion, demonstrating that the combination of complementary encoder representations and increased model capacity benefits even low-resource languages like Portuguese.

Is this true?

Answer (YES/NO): NO